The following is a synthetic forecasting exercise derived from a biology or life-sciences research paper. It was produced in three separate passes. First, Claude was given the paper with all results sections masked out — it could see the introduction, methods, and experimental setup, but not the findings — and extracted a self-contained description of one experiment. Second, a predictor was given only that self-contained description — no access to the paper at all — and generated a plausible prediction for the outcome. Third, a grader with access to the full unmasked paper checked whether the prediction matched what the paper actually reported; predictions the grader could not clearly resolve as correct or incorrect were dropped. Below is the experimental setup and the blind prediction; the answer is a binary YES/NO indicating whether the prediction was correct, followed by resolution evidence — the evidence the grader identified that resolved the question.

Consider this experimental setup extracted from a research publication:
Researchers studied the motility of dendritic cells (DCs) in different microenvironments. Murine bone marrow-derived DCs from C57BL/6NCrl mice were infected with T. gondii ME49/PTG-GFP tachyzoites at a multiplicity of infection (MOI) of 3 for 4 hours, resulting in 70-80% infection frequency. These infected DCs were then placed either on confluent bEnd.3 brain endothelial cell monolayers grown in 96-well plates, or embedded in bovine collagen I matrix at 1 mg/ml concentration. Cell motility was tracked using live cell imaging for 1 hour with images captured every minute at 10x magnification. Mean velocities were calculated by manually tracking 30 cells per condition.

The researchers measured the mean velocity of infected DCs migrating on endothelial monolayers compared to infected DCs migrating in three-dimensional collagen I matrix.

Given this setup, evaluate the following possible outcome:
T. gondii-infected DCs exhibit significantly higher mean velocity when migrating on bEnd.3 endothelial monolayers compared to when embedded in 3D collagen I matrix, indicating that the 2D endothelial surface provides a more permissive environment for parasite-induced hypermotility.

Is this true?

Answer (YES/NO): NO